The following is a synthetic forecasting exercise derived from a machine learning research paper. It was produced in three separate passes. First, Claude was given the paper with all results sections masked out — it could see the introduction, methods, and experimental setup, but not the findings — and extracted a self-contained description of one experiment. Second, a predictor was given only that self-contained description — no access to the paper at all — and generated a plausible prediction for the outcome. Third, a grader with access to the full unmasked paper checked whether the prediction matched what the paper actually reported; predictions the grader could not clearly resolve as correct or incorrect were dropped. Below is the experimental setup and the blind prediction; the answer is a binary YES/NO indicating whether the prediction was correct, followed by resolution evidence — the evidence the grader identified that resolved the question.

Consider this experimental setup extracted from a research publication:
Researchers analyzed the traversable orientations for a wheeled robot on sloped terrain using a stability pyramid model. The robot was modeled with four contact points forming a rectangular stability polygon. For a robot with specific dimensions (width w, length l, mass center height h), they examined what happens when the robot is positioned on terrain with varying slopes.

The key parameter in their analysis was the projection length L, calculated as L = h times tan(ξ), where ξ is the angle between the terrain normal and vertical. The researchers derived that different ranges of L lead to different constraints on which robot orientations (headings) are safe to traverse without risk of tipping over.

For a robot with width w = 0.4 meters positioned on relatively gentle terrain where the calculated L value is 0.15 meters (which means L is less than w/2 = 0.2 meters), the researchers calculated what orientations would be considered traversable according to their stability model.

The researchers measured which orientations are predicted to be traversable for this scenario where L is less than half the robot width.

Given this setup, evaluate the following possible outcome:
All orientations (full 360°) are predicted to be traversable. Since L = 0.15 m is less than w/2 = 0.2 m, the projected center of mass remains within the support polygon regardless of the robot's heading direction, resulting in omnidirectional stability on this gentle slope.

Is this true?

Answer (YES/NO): YES